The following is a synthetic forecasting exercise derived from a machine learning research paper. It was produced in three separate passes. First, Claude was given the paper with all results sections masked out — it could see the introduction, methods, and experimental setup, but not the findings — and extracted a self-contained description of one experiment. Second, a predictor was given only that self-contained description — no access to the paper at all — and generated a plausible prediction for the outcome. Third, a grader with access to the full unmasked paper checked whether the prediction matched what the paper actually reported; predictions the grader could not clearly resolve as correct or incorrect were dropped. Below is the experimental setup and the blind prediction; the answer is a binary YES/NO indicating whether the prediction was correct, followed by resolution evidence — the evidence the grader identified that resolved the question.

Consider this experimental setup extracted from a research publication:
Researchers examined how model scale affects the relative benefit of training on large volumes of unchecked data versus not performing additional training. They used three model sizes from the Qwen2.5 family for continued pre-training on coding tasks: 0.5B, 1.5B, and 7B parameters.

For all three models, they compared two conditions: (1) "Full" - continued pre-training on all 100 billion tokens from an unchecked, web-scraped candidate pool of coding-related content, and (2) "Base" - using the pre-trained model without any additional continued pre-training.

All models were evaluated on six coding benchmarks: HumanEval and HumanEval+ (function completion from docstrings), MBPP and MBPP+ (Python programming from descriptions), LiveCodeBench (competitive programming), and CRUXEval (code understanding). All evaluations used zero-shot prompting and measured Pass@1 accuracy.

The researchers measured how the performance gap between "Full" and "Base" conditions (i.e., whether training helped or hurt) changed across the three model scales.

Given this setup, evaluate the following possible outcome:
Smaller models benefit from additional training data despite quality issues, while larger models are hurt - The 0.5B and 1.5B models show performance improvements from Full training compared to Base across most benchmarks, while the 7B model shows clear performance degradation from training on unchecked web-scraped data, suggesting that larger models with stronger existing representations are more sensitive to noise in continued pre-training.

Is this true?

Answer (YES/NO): NO